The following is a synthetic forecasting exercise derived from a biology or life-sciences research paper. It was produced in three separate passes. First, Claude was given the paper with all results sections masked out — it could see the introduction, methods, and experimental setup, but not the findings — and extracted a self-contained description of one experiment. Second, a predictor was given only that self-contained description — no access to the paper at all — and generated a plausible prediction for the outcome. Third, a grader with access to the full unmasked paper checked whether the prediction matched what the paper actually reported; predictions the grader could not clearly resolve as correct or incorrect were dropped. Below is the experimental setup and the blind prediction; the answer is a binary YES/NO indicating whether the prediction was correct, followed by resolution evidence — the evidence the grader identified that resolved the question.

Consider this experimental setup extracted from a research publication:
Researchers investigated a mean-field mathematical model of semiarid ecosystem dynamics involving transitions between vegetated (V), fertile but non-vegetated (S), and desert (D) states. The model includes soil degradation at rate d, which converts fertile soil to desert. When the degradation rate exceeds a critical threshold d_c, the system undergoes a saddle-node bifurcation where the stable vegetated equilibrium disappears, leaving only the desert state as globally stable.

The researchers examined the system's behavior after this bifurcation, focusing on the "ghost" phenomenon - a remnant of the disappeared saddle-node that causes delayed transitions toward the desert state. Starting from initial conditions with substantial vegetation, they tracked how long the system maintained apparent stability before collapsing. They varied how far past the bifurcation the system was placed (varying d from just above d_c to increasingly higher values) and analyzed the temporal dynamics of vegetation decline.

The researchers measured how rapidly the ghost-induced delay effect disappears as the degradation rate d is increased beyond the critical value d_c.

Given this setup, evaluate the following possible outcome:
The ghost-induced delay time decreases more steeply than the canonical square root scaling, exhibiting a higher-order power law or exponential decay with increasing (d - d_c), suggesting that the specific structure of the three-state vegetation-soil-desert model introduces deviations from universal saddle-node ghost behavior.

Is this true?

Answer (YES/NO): NO